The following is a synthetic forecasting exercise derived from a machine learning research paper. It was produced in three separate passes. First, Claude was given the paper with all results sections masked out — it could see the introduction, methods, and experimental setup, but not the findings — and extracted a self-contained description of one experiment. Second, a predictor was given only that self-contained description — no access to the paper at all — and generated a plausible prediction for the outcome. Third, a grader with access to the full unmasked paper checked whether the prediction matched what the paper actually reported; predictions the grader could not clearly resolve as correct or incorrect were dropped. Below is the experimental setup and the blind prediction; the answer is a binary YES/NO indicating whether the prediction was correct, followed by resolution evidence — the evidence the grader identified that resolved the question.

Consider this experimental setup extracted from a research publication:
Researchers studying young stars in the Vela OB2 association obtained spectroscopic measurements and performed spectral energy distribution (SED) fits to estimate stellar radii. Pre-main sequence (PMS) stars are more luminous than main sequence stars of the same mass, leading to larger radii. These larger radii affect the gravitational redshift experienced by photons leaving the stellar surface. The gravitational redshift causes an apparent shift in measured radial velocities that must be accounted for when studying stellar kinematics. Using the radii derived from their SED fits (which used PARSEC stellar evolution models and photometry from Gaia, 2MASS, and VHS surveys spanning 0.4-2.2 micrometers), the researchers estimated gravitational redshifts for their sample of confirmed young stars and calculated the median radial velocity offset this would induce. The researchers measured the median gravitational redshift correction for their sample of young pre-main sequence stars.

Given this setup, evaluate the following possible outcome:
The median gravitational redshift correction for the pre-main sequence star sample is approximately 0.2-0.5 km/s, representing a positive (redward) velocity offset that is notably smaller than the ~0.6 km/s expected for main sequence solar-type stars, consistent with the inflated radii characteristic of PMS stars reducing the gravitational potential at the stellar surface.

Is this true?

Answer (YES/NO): NO